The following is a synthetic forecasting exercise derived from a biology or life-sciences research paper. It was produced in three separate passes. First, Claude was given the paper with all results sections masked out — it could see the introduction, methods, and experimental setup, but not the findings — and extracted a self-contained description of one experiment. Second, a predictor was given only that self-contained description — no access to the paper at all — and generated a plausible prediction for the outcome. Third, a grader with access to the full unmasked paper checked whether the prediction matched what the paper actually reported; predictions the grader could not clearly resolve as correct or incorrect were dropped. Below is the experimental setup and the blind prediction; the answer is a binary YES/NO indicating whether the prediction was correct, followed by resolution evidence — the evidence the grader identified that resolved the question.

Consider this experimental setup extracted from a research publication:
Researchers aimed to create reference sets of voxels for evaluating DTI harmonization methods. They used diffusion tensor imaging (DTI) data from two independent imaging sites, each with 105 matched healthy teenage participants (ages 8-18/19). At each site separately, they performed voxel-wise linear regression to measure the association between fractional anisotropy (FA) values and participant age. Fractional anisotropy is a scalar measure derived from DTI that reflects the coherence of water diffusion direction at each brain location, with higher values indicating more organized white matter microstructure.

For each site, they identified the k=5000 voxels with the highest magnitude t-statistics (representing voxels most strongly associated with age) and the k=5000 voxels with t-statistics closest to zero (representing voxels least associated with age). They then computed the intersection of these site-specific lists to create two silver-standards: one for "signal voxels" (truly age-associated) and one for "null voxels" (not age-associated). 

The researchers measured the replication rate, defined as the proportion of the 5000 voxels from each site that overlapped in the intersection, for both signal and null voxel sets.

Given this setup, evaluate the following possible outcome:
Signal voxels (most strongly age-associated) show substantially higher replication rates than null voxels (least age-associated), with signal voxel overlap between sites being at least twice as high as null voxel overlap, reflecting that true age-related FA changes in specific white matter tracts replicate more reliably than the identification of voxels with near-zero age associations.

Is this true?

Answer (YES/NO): YES